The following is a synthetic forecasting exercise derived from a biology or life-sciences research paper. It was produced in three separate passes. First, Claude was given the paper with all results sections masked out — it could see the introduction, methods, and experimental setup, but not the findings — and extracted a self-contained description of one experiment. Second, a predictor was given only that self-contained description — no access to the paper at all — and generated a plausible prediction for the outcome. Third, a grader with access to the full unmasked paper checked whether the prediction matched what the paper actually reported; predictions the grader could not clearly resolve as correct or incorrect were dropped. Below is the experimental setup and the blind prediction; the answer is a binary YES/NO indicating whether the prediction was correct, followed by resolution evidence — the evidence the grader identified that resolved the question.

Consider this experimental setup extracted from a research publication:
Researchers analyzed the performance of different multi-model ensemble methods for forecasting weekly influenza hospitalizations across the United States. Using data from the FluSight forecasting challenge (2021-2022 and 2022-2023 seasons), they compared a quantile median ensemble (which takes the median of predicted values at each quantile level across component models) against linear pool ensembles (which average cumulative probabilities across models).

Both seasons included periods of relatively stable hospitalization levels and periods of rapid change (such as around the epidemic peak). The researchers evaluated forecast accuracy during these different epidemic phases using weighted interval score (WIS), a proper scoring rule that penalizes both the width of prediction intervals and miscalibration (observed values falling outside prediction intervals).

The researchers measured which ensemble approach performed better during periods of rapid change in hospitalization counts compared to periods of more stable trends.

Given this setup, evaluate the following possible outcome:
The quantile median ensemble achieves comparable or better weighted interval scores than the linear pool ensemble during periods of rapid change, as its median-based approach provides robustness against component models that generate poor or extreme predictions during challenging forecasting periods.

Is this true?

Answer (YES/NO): NO